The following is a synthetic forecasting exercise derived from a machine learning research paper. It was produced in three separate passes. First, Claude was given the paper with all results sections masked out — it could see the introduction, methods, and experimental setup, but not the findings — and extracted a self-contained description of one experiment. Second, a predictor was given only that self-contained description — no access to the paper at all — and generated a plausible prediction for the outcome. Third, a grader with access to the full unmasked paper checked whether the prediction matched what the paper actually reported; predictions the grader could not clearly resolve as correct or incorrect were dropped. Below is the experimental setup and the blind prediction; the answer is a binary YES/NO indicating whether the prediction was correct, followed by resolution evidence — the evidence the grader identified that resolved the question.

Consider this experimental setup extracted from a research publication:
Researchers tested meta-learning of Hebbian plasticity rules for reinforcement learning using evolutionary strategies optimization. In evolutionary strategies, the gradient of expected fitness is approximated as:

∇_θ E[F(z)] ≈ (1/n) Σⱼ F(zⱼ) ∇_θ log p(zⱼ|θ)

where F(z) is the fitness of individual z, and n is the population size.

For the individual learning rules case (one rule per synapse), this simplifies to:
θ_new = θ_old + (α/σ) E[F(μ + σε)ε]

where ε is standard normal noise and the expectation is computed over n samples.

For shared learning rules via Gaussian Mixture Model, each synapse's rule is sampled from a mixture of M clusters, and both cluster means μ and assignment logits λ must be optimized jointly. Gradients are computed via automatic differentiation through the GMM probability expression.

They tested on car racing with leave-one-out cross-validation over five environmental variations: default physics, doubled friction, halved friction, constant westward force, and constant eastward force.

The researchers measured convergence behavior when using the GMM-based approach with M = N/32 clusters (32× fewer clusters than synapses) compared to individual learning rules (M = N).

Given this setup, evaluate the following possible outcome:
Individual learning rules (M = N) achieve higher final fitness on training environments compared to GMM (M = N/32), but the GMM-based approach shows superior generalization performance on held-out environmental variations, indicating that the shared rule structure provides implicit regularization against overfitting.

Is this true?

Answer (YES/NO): NO